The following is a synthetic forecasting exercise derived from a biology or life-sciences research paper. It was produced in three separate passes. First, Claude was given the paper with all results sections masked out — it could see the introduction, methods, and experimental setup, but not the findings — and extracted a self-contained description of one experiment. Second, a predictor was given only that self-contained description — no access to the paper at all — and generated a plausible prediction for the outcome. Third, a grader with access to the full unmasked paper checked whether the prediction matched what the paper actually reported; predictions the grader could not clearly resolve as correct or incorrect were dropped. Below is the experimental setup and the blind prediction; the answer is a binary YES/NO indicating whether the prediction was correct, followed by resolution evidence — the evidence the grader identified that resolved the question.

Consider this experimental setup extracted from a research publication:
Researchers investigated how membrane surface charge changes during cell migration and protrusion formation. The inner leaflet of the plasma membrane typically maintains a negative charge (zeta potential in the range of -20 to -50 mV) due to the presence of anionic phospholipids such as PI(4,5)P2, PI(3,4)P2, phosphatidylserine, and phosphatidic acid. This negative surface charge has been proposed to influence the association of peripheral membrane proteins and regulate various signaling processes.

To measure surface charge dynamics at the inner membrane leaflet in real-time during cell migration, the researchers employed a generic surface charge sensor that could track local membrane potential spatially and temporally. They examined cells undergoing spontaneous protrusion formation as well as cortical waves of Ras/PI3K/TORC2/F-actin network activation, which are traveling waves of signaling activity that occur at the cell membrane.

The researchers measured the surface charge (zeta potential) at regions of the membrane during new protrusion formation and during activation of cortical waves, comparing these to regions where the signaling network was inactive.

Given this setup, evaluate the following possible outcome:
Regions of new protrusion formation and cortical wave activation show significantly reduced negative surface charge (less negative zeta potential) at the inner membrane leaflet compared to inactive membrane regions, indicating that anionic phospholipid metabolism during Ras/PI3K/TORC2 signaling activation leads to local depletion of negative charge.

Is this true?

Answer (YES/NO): YES